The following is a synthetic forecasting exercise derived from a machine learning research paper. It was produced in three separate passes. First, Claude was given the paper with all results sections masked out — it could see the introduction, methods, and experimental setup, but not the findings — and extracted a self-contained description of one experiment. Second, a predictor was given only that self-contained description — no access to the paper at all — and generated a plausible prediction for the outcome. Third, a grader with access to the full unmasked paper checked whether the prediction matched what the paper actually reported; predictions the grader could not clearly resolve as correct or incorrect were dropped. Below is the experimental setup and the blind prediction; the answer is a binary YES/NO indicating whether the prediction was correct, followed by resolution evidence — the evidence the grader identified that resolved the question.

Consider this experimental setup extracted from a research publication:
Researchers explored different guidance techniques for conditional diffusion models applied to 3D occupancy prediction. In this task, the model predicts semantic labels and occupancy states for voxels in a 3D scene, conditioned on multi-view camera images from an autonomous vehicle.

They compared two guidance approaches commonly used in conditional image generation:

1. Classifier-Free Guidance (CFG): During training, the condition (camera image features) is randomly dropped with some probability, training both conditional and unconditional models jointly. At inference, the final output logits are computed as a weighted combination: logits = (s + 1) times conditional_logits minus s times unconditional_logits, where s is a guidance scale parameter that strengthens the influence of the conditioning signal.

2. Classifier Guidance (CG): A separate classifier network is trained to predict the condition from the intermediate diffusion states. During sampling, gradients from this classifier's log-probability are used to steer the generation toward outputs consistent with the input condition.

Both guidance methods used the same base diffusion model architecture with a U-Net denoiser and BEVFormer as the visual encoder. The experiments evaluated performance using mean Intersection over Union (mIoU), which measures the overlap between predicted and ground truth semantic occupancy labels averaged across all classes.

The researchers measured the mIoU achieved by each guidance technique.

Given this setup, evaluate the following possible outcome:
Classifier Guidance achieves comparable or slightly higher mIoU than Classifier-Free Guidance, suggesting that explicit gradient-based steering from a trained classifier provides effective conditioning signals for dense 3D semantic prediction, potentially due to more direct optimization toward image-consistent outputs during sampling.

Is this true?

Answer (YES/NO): NO